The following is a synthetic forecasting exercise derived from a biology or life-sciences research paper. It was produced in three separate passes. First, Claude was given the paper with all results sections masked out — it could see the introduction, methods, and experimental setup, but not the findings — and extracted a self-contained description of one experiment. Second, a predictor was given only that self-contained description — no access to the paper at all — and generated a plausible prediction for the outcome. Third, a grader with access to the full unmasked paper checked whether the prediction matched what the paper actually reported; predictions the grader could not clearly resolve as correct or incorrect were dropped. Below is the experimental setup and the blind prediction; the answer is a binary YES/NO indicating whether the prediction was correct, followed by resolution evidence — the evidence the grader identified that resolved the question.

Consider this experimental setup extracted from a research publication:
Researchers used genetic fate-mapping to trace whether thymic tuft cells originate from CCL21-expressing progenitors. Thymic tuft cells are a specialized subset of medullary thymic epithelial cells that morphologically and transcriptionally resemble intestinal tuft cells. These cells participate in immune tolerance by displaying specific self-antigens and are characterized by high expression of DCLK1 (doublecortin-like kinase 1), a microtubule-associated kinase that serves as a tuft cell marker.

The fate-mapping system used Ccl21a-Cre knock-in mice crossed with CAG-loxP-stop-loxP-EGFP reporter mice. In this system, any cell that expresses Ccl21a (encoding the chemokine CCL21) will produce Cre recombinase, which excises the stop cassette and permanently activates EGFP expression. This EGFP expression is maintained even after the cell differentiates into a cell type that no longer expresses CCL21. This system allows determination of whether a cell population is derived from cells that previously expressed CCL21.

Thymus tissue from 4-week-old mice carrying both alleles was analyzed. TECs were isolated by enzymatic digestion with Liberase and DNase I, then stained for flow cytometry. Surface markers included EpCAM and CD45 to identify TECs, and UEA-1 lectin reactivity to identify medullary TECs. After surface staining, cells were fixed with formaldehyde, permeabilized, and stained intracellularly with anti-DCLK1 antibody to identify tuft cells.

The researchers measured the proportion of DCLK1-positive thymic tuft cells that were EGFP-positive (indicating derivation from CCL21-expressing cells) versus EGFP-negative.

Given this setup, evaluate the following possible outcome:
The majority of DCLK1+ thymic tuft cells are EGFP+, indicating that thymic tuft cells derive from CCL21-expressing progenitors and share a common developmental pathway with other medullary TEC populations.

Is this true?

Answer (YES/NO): YES